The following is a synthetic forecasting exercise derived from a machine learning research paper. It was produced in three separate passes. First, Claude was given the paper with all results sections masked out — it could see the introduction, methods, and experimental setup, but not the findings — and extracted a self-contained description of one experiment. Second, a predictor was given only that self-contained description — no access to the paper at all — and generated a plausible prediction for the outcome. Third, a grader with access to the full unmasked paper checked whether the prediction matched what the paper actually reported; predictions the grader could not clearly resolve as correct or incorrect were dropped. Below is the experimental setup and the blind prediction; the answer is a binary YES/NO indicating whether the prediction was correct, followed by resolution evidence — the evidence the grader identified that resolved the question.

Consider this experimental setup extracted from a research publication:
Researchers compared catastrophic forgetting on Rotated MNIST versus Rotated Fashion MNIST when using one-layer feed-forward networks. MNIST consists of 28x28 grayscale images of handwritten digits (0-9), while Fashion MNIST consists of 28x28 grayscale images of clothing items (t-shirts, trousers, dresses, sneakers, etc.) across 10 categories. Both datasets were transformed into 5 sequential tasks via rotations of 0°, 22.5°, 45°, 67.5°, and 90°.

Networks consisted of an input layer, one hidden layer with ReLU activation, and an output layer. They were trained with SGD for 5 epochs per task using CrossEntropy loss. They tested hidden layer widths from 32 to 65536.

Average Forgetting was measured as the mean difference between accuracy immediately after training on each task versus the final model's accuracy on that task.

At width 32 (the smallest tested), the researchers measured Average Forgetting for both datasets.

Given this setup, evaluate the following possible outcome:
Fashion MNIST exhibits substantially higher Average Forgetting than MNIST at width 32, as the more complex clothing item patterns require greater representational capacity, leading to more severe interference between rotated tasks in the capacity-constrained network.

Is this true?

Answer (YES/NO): YES